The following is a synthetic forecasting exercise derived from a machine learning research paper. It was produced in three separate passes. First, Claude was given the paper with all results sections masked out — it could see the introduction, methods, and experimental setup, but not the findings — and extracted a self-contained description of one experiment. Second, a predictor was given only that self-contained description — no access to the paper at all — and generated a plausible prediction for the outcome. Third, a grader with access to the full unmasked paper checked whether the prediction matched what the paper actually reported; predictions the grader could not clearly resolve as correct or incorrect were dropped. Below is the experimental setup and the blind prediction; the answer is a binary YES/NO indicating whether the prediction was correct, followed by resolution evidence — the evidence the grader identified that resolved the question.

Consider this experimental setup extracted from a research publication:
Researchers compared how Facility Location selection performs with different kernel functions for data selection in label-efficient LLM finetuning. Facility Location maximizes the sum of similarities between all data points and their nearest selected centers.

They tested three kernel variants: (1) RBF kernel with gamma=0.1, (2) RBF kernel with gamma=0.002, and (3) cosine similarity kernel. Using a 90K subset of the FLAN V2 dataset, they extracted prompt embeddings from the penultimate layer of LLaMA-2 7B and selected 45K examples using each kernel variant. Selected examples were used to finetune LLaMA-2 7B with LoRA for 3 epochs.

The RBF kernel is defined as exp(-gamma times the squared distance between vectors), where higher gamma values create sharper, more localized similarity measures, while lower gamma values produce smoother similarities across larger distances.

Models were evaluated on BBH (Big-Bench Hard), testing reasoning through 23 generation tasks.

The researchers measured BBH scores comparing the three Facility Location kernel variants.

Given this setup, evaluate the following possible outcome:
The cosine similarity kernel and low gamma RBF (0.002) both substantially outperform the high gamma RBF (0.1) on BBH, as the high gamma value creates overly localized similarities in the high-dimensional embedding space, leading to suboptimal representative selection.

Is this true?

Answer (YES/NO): NO